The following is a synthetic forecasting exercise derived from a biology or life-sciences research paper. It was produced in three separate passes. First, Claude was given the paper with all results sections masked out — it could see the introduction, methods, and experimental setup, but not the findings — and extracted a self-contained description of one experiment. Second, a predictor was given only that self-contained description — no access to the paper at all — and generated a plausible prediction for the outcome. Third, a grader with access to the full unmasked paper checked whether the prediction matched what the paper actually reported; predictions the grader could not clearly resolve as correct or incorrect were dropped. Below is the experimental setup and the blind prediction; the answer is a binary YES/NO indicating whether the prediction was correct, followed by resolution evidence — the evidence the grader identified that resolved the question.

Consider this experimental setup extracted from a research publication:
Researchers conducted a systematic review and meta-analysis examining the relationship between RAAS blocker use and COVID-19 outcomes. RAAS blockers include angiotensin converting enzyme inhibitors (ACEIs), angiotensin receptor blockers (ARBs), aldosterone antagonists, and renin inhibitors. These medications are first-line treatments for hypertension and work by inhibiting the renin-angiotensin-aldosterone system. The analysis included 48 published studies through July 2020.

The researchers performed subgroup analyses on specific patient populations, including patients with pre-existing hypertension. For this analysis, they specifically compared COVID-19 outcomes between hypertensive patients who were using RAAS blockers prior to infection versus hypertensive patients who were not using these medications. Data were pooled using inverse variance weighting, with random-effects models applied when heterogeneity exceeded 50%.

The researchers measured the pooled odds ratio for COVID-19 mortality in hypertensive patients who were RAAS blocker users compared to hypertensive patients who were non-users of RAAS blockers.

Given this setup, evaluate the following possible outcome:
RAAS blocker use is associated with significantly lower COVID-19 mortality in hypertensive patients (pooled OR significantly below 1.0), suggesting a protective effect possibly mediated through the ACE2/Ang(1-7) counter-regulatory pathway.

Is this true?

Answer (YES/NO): YES